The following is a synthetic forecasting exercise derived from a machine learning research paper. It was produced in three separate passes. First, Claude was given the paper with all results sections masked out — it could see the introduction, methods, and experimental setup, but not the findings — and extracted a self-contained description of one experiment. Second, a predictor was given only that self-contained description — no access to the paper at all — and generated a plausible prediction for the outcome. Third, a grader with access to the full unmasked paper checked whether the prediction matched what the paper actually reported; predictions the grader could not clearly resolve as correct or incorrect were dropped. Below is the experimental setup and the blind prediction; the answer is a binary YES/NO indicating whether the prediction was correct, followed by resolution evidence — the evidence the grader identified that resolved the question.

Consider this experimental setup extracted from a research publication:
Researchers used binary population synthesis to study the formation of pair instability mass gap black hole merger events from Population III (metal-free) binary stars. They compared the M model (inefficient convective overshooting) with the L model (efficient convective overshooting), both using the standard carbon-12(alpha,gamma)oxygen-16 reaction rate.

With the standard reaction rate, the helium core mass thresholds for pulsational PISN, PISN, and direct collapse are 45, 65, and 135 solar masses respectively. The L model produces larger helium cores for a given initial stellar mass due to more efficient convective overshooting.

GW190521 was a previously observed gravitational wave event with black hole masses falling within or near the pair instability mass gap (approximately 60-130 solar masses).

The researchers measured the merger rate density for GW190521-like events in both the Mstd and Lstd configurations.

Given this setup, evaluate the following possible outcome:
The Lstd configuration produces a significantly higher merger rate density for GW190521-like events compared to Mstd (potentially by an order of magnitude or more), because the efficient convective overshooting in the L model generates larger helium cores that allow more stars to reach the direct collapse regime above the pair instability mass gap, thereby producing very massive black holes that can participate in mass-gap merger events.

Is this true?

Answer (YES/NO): NO